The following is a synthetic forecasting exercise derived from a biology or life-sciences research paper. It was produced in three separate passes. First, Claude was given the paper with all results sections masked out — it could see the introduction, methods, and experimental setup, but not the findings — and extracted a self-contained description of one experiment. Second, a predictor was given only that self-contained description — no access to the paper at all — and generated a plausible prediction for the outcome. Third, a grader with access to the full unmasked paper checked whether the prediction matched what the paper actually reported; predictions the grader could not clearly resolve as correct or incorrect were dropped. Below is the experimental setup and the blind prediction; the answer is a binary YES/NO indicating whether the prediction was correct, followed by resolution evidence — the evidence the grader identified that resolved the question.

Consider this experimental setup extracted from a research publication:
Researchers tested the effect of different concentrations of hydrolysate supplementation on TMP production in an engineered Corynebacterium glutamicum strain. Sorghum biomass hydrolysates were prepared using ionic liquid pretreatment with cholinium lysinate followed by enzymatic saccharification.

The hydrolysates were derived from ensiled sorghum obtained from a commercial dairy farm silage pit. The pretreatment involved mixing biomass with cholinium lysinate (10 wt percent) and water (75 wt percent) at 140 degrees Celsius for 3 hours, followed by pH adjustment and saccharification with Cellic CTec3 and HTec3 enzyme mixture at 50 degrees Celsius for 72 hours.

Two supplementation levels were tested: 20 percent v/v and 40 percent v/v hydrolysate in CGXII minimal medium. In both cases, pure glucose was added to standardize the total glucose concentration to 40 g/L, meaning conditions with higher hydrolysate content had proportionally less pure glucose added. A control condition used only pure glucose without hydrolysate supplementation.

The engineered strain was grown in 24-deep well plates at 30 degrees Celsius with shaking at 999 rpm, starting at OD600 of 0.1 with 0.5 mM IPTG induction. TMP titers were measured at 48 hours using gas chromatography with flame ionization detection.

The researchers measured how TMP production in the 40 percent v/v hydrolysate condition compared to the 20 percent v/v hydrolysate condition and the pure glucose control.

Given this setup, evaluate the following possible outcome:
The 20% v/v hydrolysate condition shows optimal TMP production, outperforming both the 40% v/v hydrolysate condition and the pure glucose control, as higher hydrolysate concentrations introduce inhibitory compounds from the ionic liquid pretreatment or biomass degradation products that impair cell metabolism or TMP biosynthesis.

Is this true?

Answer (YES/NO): NO